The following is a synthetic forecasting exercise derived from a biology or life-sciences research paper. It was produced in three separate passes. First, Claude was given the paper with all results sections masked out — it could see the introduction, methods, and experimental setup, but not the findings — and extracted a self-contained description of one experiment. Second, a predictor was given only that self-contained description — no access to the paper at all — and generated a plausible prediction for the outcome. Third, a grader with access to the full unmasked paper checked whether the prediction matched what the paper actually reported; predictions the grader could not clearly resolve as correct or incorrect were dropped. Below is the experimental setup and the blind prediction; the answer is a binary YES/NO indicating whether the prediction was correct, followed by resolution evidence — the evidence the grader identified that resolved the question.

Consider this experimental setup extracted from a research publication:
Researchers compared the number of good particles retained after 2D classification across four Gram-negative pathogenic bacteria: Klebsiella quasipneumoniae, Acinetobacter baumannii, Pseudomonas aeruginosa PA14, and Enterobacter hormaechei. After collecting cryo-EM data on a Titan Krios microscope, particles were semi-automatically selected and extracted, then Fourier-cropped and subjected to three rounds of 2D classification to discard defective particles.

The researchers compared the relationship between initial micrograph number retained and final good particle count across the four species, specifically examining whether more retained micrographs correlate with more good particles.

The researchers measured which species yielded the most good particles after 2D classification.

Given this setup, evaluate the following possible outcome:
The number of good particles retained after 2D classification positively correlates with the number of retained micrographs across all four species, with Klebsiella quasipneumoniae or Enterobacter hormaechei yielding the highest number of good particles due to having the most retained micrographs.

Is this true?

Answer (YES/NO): NO